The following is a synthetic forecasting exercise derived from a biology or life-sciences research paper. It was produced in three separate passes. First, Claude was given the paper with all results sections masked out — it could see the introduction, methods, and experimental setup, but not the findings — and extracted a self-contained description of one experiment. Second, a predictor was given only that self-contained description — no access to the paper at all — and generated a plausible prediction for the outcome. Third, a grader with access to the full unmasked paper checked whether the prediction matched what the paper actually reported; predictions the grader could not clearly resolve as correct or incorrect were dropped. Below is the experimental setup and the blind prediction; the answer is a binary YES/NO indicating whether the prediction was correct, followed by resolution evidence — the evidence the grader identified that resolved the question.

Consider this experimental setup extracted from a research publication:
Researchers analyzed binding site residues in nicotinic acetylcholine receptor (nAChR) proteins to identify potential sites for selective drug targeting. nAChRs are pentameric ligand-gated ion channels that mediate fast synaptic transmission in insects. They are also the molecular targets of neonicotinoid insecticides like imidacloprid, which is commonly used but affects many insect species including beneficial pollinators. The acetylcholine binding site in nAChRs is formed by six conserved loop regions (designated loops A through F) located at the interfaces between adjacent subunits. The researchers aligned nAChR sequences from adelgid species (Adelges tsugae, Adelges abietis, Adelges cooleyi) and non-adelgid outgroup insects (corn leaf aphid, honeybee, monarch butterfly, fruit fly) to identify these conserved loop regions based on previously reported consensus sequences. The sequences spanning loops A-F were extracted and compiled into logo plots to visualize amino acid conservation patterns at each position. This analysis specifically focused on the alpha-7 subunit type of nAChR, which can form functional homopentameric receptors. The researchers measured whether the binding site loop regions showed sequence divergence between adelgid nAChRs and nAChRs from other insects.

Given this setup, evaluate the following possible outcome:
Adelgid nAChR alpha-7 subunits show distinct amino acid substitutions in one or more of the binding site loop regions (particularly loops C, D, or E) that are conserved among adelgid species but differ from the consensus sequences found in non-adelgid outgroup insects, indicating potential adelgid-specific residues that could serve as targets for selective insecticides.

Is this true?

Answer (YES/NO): NO